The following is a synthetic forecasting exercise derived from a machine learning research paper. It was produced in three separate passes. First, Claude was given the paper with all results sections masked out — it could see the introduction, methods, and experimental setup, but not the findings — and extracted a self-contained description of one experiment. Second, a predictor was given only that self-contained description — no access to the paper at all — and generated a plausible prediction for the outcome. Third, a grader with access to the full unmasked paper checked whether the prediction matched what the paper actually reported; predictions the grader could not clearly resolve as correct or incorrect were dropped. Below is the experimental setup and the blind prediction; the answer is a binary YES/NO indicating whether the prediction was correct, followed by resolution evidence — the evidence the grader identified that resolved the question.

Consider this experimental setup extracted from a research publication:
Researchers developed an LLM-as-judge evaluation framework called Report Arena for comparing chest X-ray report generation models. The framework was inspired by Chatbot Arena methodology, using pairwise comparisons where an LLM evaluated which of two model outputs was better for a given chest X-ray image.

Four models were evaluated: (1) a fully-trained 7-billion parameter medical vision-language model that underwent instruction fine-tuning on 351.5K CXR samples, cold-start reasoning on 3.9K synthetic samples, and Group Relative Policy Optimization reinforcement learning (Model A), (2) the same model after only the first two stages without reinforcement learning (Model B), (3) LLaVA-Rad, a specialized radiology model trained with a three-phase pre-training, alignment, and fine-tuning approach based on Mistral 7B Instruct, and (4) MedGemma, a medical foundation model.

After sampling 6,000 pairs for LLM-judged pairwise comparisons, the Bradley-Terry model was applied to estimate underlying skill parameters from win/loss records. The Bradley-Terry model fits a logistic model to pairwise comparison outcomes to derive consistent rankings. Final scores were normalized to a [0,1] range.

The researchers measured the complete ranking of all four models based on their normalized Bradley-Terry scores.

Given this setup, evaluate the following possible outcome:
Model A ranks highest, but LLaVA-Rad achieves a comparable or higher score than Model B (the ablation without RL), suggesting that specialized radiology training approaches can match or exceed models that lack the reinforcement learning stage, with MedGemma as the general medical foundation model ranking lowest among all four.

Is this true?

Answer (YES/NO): YES